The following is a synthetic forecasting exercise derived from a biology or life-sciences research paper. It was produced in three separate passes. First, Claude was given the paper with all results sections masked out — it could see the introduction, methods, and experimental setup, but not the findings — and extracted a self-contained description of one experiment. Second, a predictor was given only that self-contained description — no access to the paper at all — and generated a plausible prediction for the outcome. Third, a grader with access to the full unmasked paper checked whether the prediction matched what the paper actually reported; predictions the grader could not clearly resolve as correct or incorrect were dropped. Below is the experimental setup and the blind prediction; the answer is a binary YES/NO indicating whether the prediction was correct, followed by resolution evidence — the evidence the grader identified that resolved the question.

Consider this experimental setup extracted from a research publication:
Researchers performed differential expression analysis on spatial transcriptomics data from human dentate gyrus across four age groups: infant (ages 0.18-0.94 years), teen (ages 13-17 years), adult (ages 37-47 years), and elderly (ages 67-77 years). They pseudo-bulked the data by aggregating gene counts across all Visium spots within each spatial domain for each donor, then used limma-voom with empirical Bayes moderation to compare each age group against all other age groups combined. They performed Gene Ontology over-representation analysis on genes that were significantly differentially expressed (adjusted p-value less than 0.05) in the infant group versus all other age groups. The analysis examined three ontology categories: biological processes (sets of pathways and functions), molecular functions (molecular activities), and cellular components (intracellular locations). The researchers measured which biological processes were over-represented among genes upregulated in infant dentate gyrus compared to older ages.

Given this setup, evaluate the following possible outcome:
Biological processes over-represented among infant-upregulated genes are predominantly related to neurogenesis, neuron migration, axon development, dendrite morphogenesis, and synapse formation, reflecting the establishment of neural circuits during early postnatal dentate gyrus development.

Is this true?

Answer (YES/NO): NO